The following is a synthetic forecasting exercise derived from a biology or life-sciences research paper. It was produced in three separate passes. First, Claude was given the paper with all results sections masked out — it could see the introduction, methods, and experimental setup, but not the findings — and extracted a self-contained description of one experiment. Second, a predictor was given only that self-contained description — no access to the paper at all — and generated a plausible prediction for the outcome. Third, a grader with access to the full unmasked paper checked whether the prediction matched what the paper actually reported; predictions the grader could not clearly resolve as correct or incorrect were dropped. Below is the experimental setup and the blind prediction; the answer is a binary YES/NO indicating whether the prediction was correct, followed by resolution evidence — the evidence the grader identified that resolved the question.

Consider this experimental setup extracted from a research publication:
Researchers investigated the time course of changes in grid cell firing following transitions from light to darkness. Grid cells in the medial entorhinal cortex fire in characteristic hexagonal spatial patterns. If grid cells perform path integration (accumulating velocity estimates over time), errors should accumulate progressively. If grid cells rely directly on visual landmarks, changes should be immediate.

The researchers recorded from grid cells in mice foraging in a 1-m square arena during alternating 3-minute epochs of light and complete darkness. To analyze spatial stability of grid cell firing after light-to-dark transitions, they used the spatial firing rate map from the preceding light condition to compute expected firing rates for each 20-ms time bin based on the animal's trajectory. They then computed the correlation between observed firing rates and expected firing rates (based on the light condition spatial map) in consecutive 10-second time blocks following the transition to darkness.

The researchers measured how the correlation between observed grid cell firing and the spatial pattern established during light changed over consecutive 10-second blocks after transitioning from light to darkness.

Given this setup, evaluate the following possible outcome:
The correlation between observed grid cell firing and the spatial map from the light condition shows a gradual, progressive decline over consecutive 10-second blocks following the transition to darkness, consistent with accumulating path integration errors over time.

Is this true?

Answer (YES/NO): NO